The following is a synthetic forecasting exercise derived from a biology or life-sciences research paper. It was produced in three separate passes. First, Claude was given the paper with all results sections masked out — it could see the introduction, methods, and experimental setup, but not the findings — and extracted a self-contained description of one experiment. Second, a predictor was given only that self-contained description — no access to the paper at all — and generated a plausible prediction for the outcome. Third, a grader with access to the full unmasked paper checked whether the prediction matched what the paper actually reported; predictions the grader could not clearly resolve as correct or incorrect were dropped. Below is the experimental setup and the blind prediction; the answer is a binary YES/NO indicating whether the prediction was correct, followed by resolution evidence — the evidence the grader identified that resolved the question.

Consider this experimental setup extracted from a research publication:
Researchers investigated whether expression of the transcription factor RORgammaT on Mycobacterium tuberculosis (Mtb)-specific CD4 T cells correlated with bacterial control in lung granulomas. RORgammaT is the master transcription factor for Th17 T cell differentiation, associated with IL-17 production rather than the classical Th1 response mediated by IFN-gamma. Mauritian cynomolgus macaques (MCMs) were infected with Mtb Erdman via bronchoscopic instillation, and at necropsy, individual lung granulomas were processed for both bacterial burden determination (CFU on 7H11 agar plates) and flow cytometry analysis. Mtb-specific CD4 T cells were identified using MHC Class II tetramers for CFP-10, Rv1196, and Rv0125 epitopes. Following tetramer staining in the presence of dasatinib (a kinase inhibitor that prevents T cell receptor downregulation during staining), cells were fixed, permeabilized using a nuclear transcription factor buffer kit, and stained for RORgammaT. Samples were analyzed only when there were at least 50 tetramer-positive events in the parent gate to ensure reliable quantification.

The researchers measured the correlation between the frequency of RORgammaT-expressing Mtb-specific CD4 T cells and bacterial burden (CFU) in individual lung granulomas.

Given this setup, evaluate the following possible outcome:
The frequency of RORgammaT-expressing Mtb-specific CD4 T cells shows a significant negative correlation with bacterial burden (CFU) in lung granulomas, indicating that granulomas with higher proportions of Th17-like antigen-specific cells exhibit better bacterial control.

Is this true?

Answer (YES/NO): YES